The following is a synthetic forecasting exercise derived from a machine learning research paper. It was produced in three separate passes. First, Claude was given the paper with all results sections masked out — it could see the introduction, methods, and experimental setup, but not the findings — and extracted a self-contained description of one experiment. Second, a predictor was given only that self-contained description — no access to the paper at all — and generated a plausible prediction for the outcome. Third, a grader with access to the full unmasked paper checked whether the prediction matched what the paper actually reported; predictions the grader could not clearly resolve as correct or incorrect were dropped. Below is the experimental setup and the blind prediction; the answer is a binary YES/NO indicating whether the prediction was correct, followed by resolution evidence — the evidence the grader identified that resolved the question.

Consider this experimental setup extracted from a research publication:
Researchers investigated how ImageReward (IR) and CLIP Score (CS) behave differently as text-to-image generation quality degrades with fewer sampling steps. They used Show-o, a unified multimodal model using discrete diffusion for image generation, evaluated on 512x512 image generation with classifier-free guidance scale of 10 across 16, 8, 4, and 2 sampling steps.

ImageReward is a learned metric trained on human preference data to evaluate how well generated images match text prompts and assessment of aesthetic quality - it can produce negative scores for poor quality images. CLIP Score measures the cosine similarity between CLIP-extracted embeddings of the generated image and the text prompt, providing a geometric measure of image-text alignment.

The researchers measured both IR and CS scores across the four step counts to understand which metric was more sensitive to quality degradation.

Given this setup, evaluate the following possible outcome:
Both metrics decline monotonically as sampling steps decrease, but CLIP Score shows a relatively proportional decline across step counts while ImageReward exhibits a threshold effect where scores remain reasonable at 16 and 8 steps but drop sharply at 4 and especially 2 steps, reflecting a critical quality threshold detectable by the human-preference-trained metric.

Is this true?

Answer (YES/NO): NO